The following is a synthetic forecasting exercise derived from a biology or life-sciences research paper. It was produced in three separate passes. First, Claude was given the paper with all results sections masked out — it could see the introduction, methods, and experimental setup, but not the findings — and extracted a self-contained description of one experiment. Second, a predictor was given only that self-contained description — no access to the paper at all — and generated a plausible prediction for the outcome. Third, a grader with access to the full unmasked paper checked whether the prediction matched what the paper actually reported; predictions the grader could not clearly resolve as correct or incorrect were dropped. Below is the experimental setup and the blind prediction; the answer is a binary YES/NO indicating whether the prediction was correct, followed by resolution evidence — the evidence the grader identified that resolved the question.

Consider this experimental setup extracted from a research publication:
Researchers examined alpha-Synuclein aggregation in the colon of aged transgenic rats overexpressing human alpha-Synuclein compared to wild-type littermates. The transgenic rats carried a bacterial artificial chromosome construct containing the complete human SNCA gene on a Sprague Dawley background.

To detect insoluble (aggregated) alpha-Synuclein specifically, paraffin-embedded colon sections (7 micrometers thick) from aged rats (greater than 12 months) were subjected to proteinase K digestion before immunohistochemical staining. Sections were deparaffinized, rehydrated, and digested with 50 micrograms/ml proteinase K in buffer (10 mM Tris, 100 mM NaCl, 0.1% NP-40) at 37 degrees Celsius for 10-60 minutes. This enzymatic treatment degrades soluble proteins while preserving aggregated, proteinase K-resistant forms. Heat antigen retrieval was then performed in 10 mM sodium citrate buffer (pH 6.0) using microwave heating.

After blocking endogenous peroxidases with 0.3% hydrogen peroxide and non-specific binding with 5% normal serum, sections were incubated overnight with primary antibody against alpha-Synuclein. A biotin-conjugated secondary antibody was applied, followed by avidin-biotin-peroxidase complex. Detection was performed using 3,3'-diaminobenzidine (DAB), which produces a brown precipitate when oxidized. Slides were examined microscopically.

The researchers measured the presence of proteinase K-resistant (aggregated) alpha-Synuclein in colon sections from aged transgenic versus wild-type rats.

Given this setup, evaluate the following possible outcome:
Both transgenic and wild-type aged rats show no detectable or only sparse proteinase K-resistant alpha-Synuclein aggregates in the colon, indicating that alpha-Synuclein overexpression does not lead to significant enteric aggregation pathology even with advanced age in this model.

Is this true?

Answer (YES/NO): NO